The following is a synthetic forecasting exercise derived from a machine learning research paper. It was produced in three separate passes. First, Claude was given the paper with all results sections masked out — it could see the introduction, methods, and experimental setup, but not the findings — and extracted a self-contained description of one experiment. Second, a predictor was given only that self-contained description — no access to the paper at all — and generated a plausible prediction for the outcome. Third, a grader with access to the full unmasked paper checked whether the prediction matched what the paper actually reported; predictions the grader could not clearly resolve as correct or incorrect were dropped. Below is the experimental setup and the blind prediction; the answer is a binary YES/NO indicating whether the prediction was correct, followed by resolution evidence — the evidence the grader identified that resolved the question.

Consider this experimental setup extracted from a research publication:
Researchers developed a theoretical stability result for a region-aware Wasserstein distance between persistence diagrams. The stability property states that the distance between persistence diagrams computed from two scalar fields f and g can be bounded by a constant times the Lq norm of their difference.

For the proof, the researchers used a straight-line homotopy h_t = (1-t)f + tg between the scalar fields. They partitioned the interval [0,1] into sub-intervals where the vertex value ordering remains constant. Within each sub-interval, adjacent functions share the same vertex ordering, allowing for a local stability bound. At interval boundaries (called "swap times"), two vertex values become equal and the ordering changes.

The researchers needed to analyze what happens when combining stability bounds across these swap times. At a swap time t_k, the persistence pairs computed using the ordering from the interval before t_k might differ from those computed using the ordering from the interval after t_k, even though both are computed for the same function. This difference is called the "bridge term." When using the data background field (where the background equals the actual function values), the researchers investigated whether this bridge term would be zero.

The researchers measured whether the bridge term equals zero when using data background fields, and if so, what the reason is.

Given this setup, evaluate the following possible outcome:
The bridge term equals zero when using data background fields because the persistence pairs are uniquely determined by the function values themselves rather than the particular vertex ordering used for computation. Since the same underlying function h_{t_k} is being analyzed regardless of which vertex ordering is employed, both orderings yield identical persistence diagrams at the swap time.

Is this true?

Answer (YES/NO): NO